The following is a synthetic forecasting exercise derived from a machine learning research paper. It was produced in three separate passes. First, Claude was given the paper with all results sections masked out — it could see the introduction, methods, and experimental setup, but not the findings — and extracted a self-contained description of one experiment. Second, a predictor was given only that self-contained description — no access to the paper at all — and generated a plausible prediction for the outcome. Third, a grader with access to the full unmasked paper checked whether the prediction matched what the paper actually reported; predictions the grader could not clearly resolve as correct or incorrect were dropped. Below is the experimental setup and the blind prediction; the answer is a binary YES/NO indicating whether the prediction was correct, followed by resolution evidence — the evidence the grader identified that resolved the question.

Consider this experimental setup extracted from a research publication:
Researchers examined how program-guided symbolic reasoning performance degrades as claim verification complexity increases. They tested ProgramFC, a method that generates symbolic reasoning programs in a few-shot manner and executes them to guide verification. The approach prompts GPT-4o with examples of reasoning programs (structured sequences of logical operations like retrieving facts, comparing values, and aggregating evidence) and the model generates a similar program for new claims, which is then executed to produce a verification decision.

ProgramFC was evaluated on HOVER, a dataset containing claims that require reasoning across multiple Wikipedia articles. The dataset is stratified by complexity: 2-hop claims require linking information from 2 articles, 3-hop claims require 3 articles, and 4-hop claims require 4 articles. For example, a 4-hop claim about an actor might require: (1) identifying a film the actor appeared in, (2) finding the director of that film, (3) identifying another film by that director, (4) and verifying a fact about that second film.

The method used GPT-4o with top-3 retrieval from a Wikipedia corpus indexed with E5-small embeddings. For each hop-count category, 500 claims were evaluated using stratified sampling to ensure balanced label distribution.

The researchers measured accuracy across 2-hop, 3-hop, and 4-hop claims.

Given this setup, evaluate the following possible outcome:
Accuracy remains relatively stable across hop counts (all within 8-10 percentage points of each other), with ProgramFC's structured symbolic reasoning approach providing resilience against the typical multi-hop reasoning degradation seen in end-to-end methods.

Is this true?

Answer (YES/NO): NO